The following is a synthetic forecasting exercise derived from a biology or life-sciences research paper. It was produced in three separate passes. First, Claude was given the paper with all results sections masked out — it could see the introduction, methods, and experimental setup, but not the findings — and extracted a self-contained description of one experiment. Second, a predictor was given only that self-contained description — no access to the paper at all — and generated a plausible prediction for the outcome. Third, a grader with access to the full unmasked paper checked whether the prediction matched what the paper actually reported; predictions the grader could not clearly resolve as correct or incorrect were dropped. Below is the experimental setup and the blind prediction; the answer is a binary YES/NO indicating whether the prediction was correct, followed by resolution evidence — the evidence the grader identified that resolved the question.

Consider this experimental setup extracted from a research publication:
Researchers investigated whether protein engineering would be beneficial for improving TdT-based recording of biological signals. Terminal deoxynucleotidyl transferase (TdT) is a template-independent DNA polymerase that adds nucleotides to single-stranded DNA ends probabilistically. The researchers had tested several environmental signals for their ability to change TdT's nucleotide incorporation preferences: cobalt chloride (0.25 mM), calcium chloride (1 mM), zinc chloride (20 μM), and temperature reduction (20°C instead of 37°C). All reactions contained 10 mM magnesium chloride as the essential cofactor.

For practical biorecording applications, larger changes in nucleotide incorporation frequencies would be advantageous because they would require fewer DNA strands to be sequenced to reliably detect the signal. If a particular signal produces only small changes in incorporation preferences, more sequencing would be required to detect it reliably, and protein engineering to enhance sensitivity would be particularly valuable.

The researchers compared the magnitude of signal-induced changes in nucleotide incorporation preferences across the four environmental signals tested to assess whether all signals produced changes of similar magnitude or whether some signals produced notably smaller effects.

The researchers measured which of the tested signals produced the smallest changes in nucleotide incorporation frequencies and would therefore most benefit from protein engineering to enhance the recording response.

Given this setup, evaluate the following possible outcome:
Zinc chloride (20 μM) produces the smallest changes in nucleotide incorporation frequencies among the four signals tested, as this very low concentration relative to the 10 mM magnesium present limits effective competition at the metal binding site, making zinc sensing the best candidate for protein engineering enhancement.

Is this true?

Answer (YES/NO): NO